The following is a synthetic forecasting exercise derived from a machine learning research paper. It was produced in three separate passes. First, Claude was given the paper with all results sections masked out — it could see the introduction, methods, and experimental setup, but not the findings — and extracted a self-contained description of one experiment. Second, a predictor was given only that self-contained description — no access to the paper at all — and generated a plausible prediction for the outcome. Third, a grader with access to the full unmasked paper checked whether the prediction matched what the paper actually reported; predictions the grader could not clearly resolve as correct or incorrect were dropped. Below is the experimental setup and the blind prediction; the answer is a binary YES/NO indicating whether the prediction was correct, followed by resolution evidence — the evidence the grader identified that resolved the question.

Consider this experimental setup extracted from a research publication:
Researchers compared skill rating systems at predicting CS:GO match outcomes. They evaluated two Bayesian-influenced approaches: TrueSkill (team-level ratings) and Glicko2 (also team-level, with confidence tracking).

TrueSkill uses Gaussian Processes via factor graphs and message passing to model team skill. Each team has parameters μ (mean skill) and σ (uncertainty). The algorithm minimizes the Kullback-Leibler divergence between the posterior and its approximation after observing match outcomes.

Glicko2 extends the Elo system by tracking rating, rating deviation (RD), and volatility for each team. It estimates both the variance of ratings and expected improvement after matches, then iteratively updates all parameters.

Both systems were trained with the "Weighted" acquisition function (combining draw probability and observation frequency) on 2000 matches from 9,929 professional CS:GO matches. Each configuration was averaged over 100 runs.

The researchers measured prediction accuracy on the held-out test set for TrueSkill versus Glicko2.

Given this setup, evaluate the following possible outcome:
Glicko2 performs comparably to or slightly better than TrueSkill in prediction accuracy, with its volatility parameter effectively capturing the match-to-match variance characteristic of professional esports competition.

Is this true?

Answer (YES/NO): YES